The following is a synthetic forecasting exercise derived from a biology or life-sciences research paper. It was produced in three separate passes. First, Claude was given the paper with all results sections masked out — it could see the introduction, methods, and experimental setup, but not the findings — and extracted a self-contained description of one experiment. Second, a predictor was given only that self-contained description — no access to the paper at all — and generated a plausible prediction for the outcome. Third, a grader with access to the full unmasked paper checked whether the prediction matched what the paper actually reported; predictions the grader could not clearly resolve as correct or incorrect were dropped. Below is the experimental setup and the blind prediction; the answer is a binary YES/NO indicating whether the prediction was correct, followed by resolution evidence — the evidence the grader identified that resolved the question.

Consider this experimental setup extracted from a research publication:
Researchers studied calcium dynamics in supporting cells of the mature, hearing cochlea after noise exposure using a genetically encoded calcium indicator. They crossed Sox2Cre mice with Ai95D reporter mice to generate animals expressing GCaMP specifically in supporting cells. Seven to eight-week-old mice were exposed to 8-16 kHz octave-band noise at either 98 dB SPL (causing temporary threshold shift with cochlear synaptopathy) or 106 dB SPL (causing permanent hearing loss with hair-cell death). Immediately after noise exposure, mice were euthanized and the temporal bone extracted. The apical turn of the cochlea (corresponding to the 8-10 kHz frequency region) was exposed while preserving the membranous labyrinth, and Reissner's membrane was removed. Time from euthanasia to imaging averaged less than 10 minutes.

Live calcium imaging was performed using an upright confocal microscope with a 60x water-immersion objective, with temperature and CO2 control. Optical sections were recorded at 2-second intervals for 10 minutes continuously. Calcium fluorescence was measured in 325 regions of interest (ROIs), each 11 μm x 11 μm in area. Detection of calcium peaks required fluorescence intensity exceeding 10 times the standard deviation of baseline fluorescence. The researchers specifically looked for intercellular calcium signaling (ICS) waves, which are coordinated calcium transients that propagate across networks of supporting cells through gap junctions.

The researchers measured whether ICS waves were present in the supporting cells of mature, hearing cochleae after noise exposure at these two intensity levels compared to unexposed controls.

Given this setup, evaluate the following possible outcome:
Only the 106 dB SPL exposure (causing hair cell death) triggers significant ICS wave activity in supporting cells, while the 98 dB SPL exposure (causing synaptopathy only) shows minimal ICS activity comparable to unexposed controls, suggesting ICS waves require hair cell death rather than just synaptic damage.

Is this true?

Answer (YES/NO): NO